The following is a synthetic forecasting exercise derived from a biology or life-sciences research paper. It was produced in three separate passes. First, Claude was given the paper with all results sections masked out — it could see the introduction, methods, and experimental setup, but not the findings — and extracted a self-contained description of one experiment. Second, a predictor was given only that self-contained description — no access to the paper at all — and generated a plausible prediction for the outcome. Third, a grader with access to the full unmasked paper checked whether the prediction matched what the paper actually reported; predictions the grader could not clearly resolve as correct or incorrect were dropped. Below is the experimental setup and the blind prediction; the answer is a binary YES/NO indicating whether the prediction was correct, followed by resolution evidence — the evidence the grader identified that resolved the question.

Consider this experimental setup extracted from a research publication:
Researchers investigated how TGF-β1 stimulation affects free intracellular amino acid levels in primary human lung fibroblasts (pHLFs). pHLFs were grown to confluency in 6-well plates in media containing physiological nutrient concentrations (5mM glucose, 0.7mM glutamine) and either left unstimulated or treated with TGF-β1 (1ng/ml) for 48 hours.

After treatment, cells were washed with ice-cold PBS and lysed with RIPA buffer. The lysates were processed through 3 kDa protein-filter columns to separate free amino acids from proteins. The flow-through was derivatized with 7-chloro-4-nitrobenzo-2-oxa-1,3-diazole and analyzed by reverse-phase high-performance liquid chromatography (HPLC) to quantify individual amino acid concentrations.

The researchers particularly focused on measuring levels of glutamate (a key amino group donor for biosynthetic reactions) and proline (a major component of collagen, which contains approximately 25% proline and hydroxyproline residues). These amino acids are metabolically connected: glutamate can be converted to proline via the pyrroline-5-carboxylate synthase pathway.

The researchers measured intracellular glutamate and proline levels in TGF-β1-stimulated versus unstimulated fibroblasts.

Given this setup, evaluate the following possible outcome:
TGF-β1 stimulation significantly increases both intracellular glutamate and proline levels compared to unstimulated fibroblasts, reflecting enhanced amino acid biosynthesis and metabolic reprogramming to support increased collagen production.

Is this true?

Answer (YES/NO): YES